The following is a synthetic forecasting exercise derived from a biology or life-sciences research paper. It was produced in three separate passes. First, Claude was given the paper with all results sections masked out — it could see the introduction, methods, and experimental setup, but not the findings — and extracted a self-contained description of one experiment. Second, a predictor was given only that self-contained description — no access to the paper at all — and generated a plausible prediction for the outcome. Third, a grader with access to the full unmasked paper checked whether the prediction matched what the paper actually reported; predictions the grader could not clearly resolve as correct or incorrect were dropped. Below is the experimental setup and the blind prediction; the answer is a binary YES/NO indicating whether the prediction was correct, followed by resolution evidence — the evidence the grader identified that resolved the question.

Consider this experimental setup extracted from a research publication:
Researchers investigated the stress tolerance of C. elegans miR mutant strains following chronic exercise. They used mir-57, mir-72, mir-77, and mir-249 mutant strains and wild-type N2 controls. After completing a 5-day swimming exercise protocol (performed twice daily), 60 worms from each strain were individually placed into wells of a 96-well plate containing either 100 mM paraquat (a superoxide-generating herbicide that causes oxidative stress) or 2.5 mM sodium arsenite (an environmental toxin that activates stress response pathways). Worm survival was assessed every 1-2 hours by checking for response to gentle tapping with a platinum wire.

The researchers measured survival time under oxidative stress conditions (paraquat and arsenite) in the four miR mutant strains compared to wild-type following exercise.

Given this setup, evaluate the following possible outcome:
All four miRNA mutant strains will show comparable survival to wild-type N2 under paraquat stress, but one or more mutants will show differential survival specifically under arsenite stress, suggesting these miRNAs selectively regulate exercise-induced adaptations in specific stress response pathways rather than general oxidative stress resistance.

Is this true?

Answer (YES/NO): NO